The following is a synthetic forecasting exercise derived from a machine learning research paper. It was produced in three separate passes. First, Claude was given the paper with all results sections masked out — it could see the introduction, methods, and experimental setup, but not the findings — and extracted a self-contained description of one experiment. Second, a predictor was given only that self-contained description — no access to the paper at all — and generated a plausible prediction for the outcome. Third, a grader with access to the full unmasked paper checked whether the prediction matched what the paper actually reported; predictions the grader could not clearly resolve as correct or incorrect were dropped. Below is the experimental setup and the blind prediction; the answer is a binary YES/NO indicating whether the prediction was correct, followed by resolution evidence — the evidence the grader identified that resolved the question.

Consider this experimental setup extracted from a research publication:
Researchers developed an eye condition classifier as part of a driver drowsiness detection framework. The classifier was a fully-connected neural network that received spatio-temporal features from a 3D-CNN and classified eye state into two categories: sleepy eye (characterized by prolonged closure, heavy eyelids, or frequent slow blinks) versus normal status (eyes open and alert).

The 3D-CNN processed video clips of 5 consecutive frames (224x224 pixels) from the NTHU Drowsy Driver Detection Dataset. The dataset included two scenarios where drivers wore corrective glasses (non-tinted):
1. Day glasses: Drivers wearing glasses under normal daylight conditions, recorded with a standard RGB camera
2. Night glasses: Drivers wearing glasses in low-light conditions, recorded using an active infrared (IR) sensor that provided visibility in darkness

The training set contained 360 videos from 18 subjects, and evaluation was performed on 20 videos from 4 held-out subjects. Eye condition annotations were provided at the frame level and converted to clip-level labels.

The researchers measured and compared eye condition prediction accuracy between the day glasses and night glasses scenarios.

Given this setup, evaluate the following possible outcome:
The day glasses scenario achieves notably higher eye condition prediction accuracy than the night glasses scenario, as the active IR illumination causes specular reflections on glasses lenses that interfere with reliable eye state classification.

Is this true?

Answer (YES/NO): NO